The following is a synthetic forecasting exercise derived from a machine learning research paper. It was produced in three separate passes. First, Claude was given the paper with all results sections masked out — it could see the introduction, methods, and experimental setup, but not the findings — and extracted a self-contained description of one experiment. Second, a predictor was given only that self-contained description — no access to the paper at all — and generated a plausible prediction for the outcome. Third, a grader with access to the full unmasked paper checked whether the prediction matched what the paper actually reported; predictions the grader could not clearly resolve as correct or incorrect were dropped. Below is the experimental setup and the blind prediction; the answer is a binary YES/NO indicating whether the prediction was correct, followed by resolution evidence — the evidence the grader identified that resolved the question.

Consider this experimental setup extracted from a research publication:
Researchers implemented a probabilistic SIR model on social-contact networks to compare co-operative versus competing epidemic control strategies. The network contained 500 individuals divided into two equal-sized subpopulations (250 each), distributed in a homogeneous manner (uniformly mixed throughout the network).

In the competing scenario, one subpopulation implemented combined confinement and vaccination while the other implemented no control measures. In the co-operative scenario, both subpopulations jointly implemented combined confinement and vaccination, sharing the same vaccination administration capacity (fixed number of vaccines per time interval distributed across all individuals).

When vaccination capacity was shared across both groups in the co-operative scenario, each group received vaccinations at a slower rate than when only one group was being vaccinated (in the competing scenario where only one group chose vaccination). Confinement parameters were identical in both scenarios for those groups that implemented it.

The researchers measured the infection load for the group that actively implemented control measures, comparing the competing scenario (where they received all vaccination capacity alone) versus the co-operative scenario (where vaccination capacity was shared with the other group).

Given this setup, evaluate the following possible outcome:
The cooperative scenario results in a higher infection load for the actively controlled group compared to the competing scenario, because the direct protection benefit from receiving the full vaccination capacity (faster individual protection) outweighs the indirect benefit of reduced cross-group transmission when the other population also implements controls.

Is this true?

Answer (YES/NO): NO